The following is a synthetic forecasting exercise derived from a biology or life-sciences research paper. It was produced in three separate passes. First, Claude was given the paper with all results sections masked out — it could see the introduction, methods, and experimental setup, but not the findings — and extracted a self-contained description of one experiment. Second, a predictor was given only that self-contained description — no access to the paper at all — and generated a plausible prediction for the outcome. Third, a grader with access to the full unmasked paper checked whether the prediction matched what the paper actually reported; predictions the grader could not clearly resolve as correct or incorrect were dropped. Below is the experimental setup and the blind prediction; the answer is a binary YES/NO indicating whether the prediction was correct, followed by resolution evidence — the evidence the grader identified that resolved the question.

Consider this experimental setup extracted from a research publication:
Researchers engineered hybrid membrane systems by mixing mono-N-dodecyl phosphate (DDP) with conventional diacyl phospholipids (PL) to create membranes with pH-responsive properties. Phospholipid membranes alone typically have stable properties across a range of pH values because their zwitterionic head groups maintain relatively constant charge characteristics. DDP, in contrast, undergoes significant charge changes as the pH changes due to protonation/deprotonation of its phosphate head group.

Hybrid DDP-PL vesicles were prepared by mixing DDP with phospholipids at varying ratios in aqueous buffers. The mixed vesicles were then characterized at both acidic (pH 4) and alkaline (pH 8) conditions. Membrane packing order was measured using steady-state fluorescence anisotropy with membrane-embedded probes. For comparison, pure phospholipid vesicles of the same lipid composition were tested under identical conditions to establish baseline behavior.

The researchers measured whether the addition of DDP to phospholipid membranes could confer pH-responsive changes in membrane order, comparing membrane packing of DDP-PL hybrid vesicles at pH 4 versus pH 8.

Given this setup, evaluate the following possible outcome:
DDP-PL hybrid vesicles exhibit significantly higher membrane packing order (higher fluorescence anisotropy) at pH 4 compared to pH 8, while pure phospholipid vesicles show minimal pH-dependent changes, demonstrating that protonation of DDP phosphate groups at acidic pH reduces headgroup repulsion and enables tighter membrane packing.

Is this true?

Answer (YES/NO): YES